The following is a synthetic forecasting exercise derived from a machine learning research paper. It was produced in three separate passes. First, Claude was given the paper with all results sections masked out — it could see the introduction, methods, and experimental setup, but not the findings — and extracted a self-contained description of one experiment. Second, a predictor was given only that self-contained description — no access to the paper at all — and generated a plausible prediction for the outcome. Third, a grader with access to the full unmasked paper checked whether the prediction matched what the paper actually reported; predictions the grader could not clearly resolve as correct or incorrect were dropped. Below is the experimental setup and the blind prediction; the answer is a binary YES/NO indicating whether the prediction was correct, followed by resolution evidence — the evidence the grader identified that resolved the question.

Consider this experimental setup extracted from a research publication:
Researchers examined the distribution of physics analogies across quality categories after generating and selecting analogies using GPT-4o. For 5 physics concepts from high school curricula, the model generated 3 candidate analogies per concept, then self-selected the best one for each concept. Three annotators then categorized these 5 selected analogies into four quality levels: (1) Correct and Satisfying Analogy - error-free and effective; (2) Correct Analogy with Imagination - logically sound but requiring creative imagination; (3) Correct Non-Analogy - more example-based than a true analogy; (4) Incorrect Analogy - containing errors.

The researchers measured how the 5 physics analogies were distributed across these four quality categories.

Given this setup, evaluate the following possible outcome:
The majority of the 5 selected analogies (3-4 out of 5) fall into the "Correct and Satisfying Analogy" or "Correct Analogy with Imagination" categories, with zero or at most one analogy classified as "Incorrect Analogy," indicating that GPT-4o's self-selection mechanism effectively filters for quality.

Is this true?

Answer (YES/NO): NO